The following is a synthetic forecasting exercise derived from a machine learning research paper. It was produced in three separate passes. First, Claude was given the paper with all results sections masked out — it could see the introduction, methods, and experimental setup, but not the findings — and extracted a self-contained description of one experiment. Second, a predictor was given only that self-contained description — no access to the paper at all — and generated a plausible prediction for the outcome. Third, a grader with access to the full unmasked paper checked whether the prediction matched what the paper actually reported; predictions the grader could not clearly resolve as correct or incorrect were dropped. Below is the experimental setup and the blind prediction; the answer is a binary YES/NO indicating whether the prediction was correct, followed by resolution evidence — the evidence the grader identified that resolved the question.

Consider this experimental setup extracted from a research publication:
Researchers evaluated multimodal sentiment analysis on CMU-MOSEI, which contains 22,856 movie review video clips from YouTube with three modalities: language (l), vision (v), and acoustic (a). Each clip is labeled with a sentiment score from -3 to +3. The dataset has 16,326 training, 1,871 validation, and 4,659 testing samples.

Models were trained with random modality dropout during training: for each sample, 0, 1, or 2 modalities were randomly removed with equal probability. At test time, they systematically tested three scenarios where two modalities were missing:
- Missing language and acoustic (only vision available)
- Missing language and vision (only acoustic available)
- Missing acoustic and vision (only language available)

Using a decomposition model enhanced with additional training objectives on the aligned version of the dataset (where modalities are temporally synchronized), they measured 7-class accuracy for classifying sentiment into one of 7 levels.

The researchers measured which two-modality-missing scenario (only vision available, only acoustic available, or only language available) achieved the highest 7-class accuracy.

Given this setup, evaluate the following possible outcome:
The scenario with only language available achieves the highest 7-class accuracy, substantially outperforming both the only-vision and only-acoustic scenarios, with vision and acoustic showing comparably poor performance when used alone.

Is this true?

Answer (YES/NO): YES